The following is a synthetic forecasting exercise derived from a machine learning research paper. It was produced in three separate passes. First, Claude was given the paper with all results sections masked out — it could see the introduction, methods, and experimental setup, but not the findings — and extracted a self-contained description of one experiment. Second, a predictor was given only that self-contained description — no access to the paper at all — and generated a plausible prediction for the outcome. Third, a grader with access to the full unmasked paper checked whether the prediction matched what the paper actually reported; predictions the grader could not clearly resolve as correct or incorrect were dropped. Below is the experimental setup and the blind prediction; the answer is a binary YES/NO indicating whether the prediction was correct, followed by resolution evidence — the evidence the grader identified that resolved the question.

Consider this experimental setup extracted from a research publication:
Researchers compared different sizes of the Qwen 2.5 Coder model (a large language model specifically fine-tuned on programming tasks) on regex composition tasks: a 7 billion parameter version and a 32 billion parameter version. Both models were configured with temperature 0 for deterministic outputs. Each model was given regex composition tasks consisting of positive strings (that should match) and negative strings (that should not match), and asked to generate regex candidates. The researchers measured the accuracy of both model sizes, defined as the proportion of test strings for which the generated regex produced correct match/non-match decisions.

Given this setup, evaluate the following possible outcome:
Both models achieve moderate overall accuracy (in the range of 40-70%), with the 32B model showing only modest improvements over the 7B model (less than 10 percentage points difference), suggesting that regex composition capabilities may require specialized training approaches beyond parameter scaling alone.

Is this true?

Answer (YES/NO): NO